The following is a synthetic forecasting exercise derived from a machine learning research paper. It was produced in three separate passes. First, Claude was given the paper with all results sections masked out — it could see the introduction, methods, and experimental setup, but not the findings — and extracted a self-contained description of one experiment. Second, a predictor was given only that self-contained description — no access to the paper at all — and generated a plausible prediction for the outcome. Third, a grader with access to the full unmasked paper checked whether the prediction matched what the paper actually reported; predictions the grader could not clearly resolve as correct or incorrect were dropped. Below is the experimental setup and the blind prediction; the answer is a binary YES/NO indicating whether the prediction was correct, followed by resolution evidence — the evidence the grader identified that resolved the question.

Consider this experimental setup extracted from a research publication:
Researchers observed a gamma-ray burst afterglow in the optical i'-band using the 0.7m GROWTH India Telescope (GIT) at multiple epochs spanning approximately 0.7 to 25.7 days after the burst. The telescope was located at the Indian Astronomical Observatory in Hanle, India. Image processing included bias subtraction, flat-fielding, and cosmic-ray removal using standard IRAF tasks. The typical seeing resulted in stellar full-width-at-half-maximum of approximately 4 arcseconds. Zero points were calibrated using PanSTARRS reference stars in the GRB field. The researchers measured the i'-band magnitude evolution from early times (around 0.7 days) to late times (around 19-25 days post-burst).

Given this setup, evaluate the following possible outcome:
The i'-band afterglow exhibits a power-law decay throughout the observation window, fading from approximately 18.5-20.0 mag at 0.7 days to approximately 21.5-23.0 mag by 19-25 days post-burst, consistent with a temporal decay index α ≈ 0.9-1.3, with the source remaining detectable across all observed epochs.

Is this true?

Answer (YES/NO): NO